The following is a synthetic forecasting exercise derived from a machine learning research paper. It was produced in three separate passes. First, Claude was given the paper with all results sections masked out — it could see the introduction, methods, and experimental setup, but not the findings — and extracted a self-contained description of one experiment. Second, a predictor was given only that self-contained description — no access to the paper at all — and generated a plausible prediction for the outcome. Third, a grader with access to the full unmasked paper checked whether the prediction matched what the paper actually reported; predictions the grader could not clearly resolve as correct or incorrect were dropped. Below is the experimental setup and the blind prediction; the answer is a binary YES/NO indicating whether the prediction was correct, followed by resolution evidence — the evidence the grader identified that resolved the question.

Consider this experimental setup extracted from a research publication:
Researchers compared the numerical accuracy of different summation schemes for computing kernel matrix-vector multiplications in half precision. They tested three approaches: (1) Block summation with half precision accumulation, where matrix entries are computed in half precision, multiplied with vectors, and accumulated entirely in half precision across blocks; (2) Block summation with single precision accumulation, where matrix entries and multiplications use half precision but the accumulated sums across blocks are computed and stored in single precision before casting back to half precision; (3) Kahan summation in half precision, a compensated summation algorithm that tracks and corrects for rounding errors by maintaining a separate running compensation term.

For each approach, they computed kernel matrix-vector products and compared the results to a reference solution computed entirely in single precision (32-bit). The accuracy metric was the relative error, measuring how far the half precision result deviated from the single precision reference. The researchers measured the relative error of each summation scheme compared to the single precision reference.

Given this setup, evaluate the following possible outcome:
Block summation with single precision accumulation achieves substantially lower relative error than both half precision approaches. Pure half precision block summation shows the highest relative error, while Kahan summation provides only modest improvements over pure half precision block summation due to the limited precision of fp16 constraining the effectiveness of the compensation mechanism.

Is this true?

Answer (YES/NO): NO